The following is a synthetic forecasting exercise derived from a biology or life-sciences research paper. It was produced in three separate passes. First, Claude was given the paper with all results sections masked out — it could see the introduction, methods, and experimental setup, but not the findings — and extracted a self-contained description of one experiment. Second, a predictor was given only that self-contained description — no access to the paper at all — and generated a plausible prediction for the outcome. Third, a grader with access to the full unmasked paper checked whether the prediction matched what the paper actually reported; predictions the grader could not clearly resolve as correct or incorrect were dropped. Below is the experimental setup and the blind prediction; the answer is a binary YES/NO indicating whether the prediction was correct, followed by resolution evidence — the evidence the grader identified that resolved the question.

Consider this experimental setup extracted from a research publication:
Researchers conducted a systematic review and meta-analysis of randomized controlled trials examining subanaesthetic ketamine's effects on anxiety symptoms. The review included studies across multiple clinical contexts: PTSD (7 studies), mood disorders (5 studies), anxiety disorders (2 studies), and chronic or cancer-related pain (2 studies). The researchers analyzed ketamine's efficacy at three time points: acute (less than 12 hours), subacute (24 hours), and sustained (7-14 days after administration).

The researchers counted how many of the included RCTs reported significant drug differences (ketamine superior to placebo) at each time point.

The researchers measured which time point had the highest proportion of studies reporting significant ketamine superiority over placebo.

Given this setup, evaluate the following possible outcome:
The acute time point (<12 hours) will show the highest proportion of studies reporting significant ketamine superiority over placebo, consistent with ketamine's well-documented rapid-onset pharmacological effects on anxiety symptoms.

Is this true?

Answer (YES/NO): NO